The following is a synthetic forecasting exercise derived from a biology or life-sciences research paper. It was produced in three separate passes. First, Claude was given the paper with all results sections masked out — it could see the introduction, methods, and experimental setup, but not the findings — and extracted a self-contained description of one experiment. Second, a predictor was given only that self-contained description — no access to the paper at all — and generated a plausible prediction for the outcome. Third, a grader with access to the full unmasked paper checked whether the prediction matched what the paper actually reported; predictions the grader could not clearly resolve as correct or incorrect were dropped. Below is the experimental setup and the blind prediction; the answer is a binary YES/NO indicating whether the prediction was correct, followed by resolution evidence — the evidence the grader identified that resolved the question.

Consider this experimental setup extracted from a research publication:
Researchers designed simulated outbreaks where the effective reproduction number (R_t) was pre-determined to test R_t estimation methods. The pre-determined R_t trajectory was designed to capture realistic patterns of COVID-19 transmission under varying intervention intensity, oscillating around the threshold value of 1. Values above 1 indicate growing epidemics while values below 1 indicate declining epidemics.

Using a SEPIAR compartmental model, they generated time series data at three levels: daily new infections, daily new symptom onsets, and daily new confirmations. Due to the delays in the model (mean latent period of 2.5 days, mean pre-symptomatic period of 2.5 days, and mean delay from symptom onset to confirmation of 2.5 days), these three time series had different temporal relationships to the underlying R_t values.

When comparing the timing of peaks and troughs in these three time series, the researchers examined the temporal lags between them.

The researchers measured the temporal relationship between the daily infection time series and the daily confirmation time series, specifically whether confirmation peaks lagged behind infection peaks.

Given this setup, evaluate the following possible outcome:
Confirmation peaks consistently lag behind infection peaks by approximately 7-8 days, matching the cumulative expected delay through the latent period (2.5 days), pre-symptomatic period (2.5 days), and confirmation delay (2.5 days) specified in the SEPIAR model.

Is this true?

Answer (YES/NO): YES